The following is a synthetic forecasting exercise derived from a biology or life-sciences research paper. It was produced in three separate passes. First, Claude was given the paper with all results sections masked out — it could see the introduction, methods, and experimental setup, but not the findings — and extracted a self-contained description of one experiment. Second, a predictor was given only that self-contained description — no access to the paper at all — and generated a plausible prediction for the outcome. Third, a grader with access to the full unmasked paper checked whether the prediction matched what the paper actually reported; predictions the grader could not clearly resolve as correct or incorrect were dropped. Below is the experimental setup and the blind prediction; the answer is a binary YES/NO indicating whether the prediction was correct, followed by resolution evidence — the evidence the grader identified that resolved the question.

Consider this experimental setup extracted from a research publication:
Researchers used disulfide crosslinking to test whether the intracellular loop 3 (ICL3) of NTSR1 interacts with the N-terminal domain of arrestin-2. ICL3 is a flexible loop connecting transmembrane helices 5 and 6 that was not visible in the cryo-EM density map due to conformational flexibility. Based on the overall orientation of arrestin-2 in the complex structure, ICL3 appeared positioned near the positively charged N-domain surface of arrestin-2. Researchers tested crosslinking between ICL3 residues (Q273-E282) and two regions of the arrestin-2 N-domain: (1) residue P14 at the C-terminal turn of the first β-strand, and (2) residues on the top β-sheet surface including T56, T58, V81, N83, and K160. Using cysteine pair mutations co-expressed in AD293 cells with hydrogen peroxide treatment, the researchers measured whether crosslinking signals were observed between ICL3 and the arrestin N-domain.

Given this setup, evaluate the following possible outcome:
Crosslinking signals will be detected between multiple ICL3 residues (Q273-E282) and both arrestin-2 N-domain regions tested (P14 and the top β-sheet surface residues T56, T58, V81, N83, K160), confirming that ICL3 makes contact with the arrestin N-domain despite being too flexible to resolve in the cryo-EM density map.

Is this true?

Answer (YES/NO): YES